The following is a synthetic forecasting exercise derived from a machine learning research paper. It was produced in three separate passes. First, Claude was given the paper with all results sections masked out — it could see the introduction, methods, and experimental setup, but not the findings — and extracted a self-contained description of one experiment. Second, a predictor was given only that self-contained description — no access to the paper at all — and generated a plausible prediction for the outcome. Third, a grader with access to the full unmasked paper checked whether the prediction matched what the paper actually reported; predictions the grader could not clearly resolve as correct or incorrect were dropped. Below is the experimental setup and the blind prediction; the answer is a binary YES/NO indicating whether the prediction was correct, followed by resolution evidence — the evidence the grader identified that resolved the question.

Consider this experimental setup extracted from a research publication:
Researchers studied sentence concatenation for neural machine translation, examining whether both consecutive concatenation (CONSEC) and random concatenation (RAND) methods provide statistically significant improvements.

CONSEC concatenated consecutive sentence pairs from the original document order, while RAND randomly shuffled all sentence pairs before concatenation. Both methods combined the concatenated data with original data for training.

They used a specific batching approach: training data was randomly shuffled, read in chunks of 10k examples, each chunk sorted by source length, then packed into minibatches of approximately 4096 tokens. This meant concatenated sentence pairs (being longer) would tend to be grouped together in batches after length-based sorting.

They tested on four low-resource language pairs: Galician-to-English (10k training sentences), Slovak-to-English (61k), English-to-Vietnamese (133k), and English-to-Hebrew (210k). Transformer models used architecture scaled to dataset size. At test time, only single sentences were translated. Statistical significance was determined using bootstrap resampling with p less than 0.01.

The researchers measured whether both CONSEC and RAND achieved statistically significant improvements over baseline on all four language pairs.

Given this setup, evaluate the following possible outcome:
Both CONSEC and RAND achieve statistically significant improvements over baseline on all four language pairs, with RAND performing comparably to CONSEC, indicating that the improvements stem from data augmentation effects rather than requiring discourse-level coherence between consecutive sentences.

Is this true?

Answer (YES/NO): NO